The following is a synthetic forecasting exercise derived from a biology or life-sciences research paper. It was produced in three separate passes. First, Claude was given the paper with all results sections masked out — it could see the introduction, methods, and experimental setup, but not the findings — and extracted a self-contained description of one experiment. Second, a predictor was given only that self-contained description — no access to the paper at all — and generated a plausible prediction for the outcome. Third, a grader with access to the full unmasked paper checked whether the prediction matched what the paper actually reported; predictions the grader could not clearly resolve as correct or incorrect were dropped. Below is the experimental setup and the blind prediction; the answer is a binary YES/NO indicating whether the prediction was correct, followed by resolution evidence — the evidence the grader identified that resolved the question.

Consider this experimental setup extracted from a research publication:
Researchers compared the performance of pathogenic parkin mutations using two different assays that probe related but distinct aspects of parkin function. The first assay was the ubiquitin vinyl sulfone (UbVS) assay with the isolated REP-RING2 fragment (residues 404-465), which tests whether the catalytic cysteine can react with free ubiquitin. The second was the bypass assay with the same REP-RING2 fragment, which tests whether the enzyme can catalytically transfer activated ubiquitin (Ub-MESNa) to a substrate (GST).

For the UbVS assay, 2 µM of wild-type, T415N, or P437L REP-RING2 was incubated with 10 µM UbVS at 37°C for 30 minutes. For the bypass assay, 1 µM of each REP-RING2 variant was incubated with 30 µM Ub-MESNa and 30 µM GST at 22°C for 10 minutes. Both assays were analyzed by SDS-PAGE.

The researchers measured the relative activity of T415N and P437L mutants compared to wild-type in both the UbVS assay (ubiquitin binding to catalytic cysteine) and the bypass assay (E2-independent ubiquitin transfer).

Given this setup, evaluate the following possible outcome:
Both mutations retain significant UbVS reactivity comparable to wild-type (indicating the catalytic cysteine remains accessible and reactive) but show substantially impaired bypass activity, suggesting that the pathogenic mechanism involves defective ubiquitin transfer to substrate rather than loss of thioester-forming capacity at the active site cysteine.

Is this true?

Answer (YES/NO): NO